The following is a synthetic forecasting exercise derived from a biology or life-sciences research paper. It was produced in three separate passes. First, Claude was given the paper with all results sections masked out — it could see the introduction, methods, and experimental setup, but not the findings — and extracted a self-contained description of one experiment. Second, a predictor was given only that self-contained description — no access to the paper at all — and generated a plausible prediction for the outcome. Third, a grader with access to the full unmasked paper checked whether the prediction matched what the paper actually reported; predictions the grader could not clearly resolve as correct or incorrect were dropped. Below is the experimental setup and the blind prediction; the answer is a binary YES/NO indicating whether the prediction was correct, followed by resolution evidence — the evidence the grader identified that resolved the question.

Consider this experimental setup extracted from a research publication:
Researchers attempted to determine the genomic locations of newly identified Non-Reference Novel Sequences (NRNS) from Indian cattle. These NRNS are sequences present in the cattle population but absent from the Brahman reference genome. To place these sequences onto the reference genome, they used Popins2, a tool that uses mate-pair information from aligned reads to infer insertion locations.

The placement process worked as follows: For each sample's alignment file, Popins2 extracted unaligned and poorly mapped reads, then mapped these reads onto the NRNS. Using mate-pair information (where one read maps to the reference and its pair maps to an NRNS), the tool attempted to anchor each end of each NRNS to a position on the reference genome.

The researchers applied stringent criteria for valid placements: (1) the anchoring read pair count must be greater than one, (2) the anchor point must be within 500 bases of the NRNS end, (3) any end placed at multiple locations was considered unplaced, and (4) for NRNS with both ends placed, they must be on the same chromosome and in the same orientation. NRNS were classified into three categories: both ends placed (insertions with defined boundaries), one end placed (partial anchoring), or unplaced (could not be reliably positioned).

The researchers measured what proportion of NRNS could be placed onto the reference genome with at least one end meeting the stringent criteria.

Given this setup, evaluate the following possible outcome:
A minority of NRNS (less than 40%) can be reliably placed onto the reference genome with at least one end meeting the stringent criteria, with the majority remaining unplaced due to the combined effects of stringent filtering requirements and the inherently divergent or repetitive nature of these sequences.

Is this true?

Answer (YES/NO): YES